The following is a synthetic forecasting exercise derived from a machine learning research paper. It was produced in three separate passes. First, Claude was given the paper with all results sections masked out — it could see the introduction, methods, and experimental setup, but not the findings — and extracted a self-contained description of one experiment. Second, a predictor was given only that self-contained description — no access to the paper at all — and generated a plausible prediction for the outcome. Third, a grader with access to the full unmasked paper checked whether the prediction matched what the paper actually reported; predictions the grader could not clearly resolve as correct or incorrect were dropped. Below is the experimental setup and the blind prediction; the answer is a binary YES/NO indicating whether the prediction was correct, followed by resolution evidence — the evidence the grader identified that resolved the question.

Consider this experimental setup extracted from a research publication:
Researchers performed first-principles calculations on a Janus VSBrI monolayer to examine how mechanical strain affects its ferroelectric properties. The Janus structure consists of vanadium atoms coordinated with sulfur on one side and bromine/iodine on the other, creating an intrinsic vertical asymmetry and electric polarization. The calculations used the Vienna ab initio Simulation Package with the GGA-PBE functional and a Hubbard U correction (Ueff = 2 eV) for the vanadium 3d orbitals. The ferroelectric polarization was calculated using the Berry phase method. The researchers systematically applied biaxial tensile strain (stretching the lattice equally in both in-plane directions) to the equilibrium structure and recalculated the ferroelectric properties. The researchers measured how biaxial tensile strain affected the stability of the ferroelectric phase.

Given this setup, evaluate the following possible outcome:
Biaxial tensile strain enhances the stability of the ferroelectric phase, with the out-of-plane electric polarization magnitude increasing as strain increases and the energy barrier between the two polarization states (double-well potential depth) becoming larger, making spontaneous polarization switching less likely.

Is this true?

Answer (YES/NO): NO